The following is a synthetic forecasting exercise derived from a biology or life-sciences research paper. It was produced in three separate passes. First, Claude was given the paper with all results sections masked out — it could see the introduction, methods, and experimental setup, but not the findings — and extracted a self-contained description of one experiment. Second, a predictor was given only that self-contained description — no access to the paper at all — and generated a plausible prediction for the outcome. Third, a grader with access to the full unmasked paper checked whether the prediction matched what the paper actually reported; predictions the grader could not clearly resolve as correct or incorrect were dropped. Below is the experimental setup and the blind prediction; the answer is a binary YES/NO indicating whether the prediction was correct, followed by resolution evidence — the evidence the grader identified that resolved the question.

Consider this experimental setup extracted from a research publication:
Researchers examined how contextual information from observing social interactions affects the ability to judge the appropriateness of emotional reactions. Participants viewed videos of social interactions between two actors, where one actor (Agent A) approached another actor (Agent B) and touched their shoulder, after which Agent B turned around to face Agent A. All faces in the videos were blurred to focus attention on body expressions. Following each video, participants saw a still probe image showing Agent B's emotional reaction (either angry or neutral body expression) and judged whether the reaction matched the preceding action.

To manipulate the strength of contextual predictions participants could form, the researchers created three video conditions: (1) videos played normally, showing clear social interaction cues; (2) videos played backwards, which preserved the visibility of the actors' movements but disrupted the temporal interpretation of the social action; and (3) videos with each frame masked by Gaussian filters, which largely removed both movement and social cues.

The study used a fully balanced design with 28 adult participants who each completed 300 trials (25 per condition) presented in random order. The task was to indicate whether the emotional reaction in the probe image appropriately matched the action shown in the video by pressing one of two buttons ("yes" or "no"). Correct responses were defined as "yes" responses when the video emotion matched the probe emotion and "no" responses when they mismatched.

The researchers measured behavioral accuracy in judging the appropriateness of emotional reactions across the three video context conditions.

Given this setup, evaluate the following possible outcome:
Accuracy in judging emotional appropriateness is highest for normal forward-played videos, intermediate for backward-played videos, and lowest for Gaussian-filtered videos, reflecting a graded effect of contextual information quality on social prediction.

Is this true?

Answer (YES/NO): YES